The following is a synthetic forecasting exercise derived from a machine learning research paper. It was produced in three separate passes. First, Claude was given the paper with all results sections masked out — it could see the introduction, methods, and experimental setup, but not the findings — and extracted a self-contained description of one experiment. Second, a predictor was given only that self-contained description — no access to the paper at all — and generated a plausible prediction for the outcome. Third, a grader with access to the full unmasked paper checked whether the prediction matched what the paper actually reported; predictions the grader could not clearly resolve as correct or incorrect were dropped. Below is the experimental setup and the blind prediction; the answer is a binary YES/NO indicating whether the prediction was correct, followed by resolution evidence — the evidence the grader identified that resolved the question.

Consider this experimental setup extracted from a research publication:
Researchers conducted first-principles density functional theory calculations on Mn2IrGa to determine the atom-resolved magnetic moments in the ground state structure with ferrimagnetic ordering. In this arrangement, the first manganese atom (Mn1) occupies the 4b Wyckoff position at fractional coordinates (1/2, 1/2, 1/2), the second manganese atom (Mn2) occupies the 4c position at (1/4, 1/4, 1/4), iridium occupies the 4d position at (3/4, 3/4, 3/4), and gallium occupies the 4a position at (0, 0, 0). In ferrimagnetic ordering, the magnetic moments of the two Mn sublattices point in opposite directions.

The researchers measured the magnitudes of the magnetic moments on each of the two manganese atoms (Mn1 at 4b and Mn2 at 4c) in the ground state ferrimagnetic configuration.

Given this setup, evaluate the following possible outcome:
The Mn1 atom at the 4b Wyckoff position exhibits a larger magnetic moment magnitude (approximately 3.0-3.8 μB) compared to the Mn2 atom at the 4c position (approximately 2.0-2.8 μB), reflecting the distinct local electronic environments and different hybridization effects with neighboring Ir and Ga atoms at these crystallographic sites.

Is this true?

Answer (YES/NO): NO